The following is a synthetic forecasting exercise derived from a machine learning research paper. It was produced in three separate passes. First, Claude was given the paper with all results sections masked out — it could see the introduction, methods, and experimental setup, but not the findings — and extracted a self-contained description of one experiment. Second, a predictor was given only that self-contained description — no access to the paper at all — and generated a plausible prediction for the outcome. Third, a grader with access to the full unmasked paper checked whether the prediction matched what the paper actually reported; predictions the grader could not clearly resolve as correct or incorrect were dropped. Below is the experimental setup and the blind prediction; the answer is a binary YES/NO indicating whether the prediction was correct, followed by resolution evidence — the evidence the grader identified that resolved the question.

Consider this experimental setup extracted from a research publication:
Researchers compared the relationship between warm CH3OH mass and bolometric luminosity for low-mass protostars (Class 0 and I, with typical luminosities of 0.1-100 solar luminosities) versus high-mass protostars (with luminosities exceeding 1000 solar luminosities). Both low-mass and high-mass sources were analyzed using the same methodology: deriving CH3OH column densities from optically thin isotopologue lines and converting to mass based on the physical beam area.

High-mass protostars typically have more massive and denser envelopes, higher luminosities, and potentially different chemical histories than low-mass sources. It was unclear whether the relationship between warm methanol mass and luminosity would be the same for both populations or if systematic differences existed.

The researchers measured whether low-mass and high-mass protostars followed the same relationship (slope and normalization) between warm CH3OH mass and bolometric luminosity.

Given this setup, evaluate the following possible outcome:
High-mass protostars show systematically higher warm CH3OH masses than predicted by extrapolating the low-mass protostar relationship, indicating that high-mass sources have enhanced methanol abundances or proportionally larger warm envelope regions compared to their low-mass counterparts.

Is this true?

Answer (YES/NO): NO